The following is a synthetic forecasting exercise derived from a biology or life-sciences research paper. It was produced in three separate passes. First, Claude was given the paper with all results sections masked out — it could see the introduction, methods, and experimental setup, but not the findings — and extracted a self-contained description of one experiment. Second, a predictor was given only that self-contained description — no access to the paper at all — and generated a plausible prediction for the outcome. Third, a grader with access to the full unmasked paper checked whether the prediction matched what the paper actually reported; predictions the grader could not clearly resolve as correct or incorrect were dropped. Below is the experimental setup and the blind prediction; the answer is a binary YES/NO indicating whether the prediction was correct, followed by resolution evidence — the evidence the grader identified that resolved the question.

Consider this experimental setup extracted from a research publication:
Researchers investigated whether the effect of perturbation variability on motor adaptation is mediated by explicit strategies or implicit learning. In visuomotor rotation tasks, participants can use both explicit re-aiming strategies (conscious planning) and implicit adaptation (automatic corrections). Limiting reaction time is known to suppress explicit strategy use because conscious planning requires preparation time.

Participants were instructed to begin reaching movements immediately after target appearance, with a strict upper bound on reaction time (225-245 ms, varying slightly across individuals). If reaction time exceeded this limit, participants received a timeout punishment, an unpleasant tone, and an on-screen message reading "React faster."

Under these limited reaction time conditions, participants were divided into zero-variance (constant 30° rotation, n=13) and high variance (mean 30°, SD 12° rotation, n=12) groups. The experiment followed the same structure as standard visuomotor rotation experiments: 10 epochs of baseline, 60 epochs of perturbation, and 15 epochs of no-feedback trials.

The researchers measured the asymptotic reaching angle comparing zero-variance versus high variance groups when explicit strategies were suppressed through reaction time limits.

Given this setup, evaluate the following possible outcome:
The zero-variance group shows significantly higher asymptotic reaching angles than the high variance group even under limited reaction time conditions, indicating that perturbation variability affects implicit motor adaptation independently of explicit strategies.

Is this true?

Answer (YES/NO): YES